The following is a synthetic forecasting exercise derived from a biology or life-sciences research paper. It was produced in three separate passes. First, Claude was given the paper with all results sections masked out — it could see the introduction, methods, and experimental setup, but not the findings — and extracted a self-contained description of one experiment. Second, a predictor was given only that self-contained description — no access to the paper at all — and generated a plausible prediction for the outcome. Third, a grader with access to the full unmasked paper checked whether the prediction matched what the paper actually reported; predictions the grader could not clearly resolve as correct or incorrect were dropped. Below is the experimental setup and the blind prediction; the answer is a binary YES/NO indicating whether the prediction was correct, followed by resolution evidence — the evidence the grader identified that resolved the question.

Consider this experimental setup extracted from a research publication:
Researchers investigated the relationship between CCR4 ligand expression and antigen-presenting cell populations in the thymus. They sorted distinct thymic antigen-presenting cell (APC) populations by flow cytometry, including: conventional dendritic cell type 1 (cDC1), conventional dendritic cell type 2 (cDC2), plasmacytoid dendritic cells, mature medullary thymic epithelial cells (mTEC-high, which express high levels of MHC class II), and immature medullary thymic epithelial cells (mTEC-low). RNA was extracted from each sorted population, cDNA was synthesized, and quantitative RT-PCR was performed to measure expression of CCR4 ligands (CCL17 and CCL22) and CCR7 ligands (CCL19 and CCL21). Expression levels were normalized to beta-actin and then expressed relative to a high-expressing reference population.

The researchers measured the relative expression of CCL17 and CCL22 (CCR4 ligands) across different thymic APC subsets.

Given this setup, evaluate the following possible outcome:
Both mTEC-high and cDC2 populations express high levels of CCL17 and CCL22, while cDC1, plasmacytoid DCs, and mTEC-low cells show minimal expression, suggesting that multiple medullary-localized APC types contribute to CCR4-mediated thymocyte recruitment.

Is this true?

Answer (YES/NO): NO